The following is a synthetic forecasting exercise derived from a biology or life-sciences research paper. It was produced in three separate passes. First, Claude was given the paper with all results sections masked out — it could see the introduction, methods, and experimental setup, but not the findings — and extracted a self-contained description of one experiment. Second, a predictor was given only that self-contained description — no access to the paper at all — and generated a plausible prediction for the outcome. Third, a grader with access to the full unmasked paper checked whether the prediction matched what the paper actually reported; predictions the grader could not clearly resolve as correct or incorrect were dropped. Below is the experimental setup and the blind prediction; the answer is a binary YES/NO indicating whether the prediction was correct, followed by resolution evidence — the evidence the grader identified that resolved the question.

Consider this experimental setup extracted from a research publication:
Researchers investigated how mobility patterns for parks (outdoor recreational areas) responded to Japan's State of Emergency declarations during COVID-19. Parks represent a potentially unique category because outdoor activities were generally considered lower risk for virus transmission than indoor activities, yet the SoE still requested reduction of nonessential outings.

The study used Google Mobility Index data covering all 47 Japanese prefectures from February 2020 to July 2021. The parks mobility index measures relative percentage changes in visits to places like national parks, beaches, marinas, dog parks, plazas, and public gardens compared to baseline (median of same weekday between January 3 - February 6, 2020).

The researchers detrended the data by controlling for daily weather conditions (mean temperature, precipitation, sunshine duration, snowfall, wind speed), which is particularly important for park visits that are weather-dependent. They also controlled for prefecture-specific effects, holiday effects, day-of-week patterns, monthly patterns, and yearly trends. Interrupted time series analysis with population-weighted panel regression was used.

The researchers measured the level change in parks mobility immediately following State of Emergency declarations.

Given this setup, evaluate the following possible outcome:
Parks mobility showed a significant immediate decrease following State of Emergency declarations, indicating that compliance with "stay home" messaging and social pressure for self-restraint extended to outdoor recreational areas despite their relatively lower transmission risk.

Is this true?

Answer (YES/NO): YES